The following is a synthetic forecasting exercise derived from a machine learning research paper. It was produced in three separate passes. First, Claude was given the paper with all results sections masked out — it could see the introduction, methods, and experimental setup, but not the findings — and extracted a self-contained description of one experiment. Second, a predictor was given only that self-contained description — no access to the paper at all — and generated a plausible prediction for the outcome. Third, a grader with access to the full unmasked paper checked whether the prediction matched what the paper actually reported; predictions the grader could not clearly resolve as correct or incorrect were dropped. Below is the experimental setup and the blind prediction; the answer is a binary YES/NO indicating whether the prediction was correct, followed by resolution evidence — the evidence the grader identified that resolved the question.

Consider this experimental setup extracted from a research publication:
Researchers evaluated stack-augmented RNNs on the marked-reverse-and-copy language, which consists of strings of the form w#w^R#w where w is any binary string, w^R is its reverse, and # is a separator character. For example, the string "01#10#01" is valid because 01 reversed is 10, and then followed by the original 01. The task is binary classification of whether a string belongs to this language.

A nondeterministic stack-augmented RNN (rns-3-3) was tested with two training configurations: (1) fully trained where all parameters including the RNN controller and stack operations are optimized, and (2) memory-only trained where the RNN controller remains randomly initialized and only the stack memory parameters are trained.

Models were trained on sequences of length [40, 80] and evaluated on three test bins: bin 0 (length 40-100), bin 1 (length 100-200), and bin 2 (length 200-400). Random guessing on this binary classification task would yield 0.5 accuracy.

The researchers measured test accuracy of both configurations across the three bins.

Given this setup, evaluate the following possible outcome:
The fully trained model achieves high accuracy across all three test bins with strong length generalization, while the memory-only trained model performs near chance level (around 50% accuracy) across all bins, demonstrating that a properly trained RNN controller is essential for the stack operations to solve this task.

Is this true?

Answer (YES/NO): NO